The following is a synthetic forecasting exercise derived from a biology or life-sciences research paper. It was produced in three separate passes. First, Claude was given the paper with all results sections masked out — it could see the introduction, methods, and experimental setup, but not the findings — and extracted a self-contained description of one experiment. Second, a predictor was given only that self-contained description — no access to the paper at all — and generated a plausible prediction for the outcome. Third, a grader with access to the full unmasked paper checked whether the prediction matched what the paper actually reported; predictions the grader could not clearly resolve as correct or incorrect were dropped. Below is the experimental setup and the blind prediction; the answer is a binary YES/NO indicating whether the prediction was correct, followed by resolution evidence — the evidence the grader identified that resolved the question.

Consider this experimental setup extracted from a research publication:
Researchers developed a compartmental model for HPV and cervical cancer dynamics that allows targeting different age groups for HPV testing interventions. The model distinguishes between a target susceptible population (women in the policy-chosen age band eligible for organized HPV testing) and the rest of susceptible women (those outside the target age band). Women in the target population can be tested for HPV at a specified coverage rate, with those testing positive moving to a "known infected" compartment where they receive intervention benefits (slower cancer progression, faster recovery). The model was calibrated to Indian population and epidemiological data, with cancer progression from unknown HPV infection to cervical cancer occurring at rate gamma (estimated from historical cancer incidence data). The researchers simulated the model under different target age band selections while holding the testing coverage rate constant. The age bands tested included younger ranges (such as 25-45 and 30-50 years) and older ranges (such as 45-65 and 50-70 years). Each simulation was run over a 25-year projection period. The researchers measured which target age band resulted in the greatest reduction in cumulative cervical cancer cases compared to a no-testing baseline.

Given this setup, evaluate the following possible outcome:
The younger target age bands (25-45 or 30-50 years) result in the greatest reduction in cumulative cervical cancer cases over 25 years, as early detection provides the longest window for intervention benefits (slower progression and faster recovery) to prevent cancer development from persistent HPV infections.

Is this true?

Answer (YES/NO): NO